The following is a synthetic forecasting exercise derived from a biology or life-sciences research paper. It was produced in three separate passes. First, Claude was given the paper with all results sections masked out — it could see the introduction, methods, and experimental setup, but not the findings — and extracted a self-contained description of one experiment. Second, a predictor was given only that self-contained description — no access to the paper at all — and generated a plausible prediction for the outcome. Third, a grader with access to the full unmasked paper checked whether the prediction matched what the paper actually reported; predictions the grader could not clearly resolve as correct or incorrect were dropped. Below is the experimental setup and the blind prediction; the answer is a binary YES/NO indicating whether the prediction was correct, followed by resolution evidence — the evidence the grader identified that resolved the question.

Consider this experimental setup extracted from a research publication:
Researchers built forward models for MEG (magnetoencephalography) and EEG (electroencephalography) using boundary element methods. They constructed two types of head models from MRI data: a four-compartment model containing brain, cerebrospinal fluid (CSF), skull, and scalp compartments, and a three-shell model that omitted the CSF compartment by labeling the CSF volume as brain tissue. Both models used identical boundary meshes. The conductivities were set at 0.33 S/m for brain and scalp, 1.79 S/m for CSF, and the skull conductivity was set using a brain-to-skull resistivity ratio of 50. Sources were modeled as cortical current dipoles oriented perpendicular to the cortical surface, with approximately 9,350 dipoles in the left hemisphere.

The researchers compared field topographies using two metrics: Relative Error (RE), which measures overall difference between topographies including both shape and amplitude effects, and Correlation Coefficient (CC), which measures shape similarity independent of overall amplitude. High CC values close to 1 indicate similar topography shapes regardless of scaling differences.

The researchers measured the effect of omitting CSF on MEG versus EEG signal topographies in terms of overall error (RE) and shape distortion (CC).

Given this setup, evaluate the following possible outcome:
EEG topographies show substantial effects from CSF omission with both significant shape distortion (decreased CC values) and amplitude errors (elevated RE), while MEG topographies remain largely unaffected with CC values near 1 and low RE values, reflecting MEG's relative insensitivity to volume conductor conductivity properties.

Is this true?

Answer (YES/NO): NO